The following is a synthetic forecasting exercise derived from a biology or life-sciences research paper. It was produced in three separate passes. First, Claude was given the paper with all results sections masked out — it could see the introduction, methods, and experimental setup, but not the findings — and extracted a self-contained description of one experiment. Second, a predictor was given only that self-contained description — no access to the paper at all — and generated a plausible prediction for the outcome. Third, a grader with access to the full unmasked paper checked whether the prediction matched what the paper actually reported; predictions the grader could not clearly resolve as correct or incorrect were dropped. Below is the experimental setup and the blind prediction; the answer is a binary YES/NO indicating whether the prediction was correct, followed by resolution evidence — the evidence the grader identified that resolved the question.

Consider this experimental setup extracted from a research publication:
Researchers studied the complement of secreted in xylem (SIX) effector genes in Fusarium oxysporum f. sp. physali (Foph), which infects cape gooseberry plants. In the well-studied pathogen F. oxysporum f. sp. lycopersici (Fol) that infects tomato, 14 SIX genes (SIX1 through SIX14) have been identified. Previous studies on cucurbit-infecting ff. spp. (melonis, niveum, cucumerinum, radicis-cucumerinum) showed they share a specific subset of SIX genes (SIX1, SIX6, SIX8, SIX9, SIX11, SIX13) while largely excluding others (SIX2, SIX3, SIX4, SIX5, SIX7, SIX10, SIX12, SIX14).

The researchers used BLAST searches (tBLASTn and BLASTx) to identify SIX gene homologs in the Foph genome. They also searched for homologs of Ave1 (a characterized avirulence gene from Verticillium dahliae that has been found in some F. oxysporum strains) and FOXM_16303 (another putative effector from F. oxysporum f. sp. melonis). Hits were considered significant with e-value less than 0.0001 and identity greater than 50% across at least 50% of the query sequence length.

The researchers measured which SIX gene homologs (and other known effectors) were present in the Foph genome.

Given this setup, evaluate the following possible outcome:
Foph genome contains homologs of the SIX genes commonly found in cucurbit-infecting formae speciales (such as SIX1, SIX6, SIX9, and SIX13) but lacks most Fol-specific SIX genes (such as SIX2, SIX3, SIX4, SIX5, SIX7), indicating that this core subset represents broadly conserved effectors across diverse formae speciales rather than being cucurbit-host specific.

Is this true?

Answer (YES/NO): NO